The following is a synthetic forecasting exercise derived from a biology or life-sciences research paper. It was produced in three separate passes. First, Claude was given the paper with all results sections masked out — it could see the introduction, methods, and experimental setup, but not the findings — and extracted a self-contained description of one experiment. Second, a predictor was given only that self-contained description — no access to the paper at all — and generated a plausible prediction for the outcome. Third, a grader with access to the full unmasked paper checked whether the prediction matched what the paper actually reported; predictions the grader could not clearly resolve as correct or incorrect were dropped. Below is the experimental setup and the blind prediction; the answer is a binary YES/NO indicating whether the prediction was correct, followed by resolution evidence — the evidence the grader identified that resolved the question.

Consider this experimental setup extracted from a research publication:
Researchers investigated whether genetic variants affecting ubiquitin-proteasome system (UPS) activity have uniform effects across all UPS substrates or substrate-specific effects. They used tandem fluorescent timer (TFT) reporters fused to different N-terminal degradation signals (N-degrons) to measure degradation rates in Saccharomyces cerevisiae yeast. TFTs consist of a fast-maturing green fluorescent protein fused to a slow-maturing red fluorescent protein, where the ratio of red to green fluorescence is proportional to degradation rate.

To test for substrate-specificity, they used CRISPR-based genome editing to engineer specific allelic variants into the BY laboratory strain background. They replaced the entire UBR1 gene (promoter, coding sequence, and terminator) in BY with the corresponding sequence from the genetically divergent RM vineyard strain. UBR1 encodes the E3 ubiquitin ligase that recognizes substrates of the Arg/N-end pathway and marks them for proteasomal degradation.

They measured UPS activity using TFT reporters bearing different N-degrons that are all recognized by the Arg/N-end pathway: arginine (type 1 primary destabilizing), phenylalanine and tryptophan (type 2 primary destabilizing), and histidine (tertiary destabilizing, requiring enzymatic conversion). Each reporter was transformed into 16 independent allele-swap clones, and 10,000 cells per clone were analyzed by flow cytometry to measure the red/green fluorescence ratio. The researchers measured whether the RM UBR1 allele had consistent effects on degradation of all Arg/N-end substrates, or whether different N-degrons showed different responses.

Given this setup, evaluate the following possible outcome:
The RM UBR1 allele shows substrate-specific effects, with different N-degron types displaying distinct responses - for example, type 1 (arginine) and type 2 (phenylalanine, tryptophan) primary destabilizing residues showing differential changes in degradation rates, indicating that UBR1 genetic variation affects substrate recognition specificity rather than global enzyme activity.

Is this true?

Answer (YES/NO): YES